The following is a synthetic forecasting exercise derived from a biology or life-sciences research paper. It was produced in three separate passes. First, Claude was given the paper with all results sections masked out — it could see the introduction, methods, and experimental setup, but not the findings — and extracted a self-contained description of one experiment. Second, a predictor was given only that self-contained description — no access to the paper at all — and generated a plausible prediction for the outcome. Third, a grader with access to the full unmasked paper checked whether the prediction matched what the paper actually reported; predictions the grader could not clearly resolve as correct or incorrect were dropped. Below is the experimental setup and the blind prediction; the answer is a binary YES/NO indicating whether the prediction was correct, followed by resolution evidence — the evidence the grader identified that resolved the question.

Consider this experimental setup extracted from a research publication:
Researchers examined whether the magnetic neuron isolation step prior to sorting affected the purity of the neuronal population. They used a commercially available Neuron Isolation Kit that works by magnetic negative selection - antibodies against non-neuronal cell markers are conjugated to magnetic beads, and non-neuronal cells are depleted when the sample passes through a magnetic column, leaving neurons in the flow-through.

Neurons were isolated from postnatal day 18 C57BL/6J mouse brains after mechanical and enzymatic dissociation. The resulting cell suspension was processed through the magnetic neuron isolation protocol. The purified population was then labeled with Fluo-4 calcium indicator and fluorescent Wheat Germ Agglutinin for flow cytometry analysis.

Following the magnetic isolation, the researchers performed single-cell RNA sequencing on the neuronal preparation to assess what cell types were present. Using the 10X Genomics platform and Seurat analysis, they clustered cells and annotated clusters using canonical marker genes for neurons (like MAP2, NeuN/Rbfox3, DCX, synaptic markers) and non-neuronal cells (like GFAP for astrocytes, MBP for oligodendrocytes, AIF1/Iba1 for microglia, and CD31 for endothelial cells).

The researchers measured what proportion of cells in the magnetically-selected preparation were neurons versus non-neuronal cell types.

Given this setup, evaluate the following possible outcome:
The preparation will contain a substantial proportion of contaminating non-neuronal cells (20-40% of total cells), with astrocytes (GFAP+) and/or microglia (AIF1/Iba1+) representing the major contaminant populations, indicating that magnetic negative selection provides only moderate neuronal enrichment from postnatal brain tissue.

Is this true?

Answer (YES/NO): NO